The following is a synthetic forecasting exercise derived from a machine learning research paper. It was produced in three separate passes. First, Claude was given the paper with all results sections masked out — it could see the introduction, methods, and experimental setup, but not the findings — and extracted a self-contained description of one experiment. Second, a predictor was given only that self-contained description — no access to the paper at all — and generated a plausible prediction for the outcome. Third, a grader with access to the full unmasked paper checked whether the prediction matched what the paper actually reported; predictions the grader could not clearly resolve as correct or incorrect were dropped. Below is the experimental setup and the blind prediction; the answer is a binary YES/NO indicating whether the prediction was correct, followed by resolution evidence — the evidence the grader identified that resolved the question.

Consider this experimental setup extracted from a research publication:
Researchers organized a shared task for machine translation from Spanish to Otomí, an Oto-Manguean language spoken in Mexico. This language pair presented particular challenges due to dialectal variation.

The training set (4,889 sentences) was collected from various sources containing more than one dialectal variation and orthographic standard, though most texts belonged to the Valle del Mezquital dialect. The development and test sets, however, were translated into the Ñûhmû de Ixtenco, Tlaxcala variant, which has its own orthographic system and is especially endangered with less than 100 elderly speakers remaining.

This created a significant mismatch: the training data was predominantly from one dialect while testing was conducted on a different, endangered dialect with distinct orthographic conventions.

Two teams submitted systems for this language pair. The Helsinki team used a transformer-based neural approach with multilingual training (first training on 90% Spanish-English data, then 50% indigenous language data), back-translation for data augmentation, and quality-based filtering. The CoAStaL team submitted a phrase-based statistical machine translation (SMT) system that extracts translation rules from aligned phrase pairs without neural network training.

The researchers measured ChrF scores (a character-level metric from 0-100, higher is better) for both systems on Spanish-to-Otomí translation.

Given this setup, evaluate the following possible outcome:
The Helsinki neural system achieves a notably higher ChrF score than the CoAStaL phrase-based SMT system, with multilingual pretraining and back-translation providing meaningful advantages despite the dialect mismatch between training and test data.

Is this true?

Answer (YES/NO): YES